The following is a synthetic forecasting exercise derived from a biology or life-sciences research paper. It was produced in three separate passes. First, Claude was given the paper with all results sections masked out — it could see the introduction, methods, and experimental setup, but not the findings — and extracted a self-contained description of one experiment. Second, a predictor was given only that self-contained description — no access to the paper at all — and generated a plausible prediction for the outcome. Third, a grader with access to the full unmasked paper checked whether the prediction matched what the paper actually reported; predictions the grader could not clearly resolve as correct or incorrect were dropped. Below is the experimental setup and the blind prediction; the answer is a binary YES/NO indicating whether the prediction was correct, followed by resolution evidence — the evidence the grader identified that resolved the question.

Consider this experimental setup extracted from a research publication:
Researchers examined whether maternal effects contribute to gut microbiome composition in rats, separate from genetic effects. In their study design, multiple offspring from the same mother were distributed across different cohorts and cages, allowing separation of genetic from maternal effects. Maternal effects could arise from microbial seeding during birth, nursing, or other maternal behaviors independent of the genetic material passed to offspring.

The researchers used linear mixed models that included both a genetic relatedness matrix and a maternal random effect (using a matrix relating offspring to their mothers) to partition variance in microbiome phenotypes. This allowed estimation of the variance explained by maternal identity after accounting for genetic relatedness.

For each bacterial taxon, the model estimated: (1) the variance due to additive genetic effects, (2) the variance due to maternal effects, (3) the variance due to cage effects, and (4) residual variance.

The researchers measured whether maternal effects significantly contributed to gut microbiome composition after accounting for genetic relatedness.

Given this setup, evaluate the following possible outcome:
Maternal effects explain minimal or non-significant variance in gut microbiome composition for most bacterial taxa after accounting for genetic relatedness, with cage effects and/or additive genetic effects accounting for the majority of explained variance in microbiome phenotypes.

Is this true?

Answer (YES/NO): NO